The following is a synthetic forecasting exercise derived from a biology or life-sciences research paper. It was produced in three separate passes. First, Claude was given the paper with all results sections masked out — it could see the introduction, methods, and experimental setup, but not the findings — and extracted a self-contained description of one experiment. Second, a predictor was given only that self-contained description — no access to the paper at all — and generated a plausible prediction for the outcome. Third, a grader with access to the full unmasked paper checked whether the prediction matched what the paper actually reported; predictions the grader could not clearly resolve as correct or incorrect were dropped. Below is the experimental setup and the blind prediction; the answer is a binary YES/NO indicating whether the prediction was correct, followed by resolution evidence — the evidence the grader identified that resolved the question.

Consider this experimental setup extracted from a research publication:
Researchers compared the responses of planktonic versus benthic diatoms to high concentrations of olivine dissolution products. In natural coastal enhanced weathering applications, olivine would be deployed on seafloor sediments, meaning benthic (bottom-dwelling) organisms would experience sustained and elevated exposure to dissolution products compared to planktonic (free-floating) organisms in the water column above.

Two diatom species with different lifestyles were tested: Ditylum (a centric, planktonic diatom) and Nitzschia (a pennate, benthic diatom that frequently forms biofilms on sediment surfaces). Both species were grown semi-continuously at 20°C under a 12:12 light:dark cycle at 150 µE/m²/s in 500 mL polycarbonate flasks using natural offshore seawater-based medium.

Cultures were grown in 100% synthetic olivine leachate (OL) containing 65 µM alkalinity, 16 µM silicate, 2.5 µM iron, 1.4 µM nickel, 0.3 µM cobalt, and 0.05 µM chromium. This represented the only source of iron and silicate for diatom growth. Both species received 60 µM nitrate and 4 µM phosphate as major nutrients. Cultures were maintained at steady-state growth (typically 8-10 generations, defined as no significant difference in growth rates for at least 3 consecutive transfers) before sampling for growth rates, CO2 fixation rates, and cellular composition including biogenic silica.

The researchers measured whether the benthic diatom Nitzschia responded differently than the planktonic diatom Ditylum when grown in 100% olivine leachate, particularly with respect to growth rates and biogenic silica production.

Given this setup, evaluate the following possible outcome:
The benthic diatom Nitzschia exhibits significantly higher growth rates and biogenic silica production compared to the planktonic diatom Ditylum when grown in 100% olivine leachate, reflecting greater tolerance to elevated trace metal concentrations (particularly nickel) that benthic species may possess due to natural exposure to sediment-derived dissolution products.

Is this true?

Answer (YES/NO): NO